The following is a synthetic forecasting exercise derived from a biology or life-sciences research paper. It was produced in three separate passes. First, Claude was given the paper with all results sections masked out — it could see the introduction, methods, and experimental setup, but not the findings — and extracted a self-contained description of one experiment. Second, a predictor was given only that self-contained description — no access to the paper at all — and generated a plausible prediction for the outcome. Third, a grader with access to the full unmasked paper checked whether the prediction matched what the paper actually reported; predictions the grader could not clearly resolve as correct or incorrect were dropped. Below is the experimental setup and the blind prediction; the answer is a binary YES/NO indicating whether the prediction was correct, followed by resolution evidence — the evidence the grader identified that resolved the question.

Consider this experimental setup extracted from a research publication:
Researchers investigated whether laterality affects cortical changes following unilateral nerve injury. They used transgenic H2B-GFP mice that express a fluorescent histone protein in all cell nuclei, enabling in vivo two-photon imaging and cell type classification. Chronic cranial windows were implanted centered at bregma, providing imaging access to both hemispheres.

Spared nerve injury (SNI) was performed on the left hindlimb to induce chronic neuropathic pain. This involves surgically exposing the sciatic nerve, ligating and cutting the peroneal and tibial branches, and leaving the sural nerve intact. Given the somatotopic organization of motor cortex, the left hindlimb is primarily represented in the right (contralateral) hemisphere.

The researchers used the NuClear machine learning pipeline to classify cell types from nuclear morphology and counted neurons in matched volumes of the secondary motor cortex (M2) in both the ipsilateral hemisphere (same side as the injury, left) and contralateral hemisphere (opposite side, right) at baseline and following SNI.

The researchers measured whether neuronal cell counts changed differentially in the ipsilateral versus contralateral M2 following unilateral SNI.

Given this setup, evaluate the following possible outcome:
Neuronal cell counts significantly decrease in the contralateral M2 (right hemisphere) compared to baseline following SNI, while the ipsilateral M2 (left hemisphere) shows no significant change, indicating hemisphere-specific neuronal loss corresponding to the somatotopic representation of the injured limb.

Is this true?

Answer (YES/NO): YES